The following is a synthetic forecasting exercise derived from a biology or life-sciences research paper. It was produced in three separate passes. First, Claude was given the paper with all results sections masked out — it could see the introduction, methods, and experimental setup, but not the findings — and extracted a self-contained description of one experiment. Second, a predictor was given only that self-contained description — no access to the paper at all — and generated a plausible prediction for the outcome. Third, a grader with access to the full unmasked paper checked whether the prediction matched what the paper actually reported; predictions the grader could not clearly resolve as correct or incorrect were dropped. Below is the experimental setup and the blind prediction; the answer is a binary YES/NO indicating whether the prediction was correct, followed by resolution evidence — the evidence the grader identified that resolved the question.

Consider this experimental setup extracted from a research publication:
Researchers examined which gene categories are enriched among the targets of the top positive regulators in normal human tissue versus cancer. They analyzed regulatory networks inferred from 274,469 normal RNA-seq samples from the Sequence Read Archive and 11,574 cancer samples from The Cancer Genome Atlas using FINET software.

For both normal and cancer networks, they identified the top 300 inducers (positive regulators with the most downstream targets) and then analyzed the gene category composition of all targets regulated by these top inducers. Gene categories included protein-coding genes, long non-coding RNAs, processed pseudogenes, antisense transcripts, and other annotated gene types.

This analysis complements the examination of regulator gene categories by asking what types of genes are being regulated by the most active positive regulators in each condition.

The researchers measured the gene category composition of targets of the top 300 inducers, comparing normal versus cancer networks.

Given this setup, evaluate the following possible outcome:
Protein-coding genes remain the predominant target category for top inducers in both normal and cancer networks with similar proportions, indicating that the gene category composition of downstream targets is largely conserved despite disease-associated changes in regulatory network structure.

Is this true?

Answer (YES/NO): NO